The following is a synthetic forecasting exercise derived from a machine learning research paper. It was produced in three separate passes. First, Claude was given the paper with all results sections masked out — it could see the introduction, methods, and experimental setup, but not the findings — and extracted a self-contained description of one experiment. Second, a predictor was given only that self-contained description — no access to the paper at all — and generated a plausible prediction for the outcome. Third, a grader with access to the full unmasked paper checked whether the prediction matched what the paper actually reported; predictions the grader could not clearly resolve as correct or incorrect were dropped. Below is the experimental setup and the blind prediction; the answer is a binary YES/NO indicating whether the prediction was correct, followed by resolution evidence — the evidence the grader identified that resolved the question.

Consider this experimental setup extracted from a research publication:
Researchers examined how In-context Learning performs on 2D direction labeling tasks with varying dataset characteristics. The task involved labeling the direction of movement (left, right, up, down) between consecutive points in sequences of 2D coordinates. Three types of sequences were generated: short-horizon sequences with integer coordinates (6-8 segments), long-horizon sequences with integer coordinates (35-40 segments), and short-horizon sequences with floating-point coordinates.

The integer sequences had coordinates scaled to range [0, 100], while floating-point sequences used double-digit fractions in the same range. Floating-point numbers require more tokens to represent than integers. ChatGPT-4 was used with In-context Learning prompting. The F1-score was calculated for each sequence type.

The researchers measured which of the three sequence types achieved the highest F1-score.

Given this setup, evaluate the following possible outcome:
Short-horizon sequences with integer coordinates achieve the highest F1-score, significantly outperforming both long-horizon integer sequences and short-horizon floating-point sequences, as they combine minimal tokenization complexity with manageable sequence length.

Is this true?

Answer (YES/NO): NO